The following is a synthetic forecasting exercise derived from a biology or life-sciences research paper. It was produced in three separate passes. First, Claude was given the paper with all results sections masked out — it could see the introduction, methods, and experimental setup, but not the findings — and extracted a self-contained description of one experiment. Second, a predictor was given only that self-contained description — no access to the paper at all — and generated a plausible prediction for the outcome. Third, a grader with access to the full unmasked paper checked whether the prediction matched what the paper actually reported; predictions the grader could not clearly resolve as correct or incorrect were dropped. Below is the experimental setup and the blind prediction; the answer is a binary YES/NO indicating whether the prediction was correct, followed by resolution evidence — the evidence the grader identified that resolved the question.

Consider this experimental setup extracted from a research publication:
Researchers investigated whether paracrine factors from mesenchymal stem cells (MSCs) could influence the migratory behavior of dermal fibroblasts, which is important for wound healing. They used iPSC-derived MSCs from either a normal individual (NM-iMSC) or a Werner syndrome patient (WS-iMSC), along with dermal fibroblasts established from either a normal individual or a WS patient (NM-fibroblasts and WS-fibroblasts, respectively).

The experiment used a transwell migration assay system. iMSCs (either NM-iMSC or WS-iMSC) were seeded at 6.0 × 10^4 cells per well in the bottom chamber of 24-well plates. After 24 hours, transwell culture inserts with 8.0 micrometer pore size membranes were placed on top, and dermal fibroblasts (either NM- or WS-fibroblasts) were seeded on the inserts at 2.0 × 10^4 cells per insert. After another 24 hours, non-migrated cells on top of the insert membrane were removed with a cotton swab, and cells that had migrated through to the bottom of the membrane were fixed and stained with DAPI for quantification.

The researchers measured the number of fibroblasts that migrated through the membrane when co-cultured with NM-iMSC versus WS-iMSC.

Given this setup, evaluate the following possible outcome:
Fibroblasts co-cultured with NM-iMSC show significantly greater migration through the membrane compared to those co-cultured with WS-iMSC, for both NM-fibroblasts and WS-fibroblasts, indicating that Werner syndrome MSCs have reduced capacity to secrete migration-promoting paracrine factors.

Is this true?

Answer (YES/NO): NO